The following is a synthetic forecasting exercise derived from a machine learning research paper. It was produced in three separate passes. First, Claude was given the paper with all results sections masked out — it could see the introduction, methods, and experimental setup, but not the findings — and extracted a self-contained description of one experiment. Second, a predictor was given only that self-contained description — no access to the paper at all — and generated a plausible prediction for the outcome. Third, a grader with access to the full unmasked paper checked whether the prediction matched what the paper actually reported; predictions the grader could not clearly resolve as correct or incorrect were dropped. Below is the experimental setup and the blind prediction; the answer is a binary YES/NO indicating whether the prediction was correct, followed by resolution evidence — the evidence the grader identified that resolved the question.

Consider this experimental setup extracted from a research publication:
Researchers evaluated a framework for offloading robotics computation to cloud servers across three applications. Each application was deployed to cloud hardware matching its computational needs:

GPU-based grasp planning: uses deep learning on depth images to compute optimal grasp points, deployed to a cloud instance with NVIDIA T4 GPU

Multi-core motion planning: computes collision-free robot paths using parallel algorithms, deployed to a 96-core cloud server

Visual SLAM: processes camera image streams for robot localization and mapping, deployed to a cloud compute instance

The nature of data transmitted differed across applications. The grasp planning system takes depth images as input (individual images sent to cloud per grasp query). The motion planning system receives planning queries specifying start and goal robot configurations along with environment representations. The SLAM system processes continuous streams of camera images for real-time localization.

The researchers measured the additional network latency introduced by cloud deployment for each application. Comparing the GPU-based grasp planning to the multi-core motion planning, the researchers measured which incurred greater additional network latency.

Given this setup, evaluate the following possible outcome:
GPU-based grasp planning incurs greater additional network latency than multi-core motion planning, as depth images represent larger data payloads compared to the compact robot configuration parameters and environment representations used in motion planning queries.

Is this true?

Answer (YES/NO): YES